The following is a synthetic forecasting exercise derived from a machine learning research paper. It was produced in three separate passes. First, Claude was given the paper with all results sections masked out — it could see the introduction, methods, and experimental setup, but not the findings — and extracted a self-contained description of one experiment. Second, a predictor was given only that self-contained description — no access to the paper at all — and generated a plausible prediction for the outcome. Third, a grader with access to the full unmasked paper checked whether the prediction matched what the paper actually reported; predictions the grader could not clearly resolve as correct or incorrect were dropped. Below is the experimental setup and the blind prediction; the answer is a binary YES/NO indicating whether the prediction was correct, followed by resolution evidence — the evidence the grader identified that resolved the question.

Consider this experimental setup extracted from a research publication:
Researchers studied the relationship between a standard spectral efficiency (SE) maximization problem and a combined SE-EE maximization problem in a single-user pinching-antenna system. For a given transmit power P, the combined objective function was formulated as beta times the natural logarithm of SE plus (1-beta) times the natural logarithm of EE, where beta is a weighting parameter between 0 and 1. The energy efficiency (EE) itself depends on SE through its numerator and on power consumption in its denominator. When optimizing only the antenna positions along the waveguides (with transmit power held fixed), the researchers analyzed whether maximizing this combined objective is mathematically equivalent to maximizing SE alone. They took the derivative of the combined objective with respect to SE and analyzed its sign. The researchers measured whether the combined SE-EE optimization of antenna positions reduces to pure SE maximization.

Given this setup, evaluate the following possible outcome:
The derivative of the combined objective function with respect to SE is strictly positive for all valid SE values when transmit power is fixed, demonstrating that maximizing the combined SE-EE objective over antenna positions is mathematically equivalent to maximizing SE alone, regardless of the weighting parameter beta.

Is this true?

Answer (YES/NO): YES